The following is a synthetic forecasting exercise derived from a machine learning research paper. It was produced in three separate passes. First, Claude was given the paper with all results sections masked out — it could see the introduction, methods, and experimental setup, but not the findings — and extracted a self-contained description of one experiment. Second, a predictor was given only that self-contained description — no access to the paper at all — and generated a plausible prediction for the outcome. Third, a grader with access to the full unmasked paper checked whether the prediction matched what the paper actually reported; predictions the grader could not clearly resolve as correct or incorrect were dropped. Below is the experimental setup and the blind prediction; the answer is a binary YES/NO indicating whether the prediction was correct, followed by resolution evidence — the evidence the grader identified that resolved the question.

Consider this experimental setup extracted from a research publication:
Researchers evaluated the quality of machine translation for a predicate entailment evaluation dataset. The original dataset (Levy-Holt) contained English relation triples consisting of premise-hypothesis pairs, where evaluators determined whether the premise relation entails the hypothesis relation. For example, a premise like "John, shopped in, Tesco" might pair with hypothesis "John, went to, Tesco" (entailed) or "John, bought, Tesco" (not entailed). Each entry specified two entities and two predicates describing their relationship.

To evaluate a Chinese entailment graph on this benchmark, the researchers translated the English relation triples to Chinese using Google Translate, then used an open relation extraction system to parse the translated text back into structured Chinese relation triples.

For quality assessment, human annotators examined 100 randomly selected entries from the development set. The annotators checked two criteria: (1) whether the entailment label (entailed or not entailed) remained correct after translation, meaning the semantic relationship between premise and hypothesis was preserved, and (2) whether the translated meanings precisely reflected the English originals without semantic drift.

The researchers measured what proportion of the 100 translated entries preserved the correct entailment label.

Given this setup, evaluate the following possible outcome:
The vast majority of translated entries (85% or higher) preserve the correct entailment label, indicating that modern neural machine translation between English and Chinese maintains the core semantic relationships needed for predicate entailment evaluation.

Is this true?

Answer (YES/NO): YES